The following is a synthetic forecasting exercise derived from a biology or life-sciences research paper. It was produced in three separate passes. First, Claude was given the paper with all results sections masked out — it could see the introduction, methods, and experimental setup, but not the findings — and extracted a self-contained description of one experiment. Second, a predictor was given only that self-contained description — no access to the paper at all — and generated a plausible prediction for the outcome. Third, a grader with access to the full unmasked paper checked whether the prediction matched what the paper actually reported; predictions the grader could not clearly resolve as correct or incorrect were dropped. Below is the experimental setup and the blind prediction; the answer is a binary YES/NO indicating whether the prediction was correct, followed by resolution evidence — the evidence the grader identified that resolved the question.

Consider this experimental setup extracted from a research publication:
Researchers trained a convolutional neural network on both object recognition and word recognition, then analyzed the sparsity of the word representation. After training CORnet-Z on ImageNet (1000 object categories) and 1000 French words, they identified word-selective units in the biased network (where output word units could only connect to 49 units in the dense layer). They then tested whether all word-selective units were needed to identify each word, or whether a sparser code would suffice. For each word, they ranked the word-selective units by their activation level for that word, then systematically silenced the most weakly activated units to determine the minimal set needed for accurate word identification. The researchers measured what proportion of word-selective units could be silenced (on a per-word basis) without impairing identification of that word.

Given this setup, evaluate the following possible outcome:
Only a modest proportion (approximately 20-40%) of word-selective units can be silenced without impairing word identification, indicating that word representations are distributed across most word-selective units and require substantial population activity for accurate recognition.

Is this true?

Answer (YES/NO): NO